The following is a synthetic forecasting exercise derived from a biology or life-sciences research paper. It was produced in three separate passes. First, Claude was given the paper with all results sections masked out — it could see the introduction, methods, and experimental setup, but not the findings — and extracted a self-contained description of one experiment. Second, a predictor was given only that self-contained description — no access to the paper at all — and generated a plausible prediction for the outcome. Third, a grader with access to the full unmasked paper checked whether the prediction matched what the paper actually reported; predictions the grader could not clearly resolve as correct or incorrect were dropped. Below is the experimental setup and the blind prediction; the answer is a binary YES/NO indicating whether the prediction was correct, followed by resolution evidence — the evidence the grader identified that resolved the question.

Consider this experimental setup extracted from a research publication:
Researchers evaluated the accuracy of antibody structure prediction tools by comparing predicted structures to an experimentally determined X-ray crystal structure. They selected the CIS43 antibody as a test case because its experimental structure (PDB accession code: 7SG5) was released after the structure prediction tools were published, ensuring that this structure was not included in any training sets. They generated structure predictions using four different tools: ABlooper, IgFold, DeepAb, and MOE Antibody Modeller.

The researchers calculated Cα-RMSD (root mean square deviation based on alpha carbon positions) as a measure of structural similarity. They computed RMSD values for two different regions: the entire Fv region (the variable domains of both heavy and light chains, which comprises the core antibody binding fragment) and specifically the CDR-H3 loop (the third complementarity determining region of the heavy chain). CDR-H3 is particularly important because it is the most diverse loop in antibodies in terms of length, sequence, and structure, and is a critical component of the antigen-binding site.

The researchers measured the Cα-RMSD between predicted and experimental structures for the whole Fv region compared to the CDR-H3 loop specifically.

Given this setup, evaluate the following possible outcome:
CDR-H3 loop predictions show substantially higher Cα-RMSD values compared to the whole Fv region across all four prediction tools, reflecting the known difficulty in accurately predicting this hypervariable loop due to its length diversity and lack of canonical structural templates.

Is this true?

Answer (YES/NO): YES